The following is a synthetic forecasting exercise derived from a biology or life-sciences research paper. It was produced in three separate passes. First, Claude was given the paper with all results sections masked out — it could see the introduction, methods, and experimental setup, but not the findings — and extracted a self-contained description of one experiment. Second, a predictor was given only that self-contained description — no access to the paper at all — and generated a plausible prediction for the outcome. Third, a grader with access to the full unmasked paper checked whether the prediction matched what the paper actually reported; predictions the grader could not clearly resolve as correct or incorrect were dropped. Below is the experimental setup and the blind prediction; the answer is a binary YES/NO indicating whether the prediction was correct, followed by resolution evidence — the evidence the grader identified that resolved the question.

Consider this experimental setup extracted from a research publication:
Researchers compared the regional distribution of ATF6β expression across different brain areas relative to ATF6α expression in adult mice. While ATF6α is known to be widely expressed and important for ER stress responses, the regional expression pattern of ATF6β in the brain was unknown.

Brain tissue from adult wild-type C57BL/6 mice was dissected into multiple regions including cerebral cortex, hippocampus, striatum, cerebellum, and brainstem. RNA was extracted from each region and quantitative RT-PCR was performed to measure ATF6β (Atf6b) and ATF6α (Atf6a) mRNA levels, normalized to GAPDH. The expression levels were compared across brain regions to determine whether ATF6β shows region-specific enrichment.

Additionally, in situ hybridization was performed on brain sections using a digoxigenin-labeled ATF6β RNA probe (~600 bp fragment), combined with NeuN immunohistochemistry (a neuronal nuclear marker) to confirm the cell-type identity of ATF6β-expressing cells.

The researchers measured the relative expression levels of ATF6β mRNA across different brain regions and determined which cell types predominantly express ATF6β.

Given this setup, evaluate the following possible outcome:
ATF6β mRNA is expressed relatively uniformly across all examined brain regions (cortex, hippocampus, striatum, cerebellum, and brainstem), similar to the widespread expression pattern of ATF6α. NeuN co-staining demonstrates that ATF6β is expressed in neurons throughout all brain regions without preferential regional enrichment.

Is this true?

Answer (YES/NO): NO